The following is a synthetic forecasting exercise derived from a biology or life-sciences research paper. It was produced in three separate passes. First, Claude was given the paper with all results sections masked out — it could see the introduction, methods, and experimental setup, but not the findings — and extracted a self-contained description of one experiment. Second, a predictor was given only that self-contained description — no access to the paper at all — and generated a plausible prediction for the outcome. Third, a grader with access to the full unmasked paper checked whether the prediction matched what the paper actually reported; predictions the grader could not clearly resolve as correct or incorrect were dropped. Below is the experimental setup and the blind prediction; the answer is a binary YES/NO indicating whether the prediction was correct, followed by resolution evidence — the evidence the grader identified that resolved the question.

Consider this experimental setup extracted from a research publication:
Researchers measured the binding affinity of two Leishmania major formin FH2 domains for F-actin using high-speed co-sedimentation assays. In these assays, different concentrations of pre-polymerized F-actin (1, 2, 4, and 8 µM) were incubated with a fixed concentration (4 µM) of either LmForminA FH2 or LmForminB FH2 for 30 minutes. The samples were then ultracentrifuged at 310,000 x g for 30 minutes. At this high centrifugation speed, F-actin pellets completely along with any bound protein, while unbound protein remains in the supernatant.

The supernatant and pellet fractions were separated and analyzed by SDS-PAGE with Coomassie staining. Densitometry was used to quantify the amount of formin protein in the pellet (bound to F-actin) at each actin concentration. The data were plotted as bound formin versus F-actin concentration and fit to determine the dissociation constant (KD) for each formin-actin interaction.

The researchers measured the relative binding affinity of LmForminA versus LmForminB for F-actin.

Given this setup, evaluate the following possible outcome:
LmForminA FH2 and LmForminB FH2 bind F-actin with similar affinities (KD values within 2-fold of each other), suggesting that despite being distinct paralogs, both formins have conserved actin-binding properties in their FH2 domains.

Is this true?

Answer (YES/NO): NO